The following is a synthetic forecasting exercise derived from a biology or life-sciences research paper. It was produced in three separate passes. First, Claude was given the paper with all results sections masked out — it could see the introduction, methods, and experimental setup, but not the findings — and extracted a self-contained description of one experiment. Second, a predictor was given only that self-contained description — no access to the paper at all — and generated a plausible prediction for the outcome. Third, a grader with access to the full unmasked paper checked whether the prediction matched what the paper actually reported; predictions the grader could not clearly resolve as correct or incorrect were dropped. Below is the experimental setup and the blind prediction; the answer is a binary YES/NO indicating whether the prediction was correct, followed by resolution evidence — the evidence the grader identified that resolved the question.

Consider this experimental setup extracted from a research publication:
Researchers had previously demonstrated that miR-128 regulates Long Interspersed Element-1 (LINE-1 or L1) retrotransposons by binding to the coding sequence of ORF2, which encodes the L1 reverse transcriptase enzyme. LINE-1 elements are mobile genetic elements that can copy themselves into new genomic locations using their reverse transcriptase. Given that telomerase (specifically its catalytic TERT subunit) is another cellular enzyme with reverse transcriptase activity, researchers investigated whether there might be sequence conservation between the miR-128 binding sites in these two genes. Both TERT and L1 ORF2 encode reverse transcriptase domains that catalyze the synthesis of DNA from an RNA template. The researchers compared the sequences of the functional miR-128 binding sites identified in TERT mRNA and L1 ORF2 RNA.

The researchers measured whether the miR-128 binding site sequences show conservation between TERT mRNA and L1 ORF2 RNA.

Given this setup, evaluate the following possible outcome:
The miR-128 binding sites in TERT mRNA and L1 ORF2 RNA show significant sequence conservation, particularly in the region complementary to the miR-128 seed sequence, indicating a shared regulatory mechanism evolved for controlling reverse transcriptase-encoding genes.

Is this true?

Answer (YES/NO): YES